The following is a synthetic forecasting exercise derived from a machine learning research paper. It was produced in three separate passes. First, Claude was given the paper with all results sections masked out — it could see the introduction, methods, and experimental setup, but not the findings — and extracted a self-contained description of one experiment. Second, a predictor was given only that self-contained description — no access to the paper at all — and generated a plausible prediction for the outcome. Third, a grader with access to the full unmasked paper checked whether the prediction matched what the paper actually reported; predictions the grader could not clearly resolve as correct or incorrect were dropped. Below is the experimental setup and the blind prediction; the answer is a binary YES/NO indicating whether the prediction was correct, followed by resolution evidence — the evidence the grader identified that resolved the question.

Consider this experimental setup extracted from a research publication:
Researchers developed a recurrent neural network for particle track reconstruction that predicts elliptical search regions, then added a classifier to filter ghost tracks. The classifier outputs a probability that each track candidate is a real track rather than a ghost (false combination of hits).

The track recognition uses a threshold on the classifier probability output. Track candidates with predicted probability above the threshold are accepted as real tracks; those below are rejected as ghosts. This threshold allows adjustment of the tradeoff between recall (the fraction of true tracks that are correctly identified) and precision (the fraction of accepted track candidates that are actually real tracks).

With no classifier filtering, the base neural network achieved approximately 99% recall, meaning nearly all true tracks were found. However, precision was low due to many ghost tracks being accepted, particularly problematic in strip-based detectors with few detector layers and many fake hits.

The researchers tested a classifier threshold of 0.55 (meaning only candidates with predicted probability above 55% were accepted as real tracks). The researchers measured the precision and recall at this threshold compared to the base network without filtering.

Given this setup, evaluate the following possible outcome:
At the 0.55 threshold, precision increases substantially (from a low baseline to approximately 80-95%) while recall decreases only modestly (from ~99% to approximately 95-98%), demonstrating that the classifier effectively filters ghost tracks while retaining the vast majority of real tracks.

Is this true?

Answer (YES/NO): NO